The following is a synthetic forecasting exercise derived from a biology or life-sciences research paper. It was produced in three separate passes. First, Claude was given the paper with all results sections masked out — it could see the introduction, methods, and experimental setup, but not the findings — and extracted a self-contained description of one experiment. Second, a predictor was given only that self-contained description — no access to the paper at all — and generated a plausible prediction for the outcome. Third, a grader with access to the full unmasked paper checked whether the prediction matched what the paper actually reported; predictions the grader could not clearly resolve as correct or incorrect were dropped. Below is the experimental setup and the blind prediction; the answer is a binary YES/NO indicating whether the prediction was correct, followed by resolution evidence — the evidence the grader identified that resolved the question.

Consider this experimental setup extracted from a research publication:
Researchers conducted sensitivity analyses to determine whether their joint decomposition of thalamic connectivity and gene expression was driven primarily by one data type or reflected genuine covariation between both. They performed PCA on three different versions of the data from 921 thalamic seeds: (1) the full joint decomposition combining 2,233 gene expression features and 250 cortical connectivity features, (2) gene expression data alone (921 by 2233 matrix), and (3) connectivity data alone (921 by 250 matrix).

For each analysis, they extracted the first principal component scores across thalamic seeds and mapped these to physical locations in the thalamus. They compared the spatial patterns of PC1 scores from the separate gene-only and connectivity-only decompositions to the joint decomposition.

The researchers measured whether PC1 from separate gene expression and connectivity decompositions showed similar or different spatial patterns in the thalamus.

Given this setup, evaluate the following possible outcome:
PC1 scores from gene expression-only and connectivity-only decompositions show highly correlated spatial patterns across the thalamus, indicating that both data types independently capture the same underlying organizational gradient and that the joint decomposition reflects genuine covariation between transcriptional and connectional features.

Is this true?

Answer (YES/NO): YES